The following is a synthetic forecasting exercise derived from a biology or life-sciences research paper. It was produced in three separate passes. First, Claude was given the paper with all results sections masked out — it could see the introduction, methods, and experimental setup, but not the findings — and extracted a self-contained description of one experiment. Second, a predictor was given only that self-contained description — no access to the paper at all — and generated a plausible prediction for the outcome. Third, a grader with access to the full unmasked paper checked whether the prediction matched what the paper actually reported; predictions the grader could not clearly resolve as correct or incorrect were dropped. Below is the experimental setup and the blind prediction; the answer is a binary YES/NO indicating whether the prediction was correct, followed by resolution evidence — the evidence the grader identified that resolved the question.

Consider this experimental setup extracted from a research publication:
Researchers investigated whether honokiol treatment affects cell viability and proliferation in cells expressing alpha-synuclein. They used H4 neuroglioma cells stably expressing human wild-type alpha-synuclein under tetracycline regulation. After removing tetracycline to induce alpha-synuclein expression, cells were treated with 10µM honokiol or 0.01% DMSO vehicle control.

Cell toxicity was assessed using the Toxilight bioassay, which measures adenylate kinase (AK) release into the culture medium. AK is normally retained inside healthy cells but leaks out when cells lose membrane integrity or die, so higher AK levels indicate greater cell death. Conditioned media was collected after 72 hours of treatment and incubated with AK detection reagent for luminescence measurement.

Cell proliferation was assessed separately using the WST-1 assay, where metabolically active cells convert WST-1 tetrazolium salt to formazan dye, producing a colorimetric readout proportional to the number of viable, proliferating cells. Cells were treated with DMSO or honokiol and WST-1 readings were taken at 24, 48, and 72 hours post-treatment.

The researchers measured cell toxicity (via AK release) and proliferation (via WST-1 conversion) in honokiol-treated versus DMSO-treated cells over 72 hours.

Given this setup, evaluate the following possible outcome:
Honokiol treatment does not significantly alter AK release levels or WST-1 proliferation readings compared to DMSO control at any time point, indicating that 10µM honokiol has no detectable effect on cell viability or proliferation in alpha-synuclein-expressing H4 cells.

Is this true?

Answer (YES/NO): YES